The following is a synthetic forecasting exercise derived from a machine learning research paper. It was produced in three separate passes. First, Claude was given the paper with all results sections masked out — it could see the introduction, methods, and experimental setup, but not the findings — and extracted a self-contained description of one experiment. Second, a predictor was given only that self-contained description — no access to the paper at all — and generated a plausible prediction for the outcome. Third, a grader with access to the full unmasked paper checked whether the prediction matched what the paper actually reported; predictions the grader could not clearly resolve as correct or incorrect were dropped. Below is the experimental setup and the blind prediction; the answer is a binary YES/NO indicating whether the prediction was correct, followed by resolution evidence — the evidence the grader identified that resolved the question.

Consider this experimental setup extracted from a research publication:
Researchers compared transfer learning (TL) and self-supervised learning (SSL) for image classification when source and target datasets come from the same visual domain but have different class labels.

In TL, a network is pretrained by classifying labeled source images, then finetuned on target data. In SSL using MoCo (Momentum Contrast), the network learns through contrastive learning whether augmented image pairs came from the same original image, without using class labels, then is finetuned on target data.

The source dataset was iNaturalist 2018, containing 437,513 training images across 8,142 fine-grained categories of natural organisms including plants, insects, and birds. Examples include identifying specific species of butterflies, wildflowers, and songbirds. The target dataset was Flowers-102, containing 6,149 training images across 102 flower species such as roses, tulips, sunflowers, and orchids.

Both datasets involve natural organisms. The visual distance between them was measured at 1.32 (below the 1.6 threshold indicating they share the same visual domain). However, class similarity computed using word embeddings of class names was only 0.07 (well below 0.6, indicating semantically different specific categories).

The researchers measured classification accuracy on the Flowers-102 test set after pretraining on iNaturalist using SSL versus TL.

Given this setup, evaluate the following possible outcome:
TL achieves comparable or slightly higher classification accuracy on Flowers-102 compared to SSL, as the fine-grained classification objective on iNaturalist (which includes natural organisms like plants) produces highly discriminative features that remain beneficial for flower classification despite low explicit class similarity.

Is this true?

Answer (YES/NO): YES